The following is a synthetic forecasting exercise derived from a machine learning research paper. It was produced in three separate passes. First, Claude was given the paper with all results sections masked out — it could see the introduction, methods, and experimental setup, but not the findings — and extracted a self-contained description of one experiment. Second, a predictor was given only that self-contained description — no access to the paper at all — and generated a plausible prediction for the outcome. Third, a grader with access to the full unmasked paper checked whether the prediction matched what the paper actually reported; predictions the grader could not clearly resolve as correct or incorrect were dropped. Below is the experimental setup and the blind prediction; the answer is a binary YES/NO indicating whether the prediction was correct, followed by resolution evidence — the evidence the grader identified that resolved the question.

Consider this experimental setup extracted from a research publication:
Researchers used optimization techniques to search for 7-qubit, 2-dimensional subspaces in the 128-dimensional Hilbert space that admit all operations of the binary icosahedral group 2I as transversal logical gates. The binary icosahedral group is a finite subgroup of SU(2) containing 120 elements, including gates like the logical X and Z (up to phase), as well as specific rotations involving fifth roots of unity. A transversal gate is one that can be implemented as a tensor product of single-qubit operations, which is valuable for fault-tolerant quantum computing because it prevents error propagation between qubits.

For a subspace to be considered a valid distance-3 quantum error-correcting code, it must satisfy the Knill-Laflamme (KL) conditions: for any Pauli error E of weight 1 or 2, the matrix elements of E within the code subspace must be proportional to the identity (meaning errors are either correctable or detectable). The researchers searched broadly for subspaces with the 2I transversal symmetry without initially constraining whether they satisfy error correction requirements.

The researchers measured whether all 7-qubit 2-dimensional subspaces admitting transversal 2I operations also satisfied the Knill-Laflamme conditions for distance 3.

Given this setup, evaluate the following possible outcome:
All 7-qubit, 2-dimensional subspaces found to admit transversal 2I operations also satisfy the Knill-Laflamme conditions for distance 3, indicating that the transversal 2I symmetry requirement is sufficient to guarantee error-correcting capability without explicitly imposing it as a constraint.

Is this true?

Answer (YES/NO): NO